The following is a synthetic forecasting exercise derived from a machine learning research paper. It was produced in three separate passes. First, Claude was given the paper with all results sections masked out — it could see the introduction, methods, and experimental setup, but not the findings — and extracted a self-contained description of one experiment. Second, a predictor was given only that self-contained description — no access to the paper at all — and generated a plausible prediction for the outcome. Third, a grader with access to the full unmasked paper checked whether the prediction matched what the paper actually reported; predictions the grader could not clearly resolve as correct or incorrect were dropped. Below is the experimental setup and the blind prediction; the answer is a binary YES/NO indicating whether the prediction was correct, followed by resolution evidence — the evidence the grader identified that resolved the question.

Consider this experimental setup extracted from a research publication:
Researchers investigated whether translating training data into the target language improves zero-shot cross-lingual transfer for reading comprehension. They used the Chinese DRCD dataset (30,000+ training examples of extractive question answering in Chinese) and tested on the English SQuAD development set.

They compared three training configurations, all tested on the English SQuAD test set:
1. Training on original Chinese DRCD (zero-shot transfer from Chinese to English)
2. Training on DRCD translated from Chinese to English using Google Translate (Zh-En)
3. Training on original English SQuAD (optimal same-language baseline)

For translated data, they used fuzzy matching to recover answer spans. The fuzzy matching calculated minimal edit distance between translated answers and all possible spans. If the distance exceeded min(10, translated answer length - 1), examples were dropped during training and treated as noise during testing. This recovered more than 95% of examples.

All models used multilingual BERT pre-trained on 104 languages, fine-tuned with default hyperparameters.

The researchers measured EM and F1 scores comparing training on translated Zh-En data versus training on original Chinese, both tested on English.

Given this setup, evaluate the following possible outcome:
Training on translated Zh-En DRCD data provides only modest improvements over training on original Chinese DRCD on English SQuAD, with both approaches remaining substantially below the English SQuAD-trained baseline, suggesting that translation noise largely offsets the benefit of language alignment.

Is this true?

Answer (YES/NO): NO